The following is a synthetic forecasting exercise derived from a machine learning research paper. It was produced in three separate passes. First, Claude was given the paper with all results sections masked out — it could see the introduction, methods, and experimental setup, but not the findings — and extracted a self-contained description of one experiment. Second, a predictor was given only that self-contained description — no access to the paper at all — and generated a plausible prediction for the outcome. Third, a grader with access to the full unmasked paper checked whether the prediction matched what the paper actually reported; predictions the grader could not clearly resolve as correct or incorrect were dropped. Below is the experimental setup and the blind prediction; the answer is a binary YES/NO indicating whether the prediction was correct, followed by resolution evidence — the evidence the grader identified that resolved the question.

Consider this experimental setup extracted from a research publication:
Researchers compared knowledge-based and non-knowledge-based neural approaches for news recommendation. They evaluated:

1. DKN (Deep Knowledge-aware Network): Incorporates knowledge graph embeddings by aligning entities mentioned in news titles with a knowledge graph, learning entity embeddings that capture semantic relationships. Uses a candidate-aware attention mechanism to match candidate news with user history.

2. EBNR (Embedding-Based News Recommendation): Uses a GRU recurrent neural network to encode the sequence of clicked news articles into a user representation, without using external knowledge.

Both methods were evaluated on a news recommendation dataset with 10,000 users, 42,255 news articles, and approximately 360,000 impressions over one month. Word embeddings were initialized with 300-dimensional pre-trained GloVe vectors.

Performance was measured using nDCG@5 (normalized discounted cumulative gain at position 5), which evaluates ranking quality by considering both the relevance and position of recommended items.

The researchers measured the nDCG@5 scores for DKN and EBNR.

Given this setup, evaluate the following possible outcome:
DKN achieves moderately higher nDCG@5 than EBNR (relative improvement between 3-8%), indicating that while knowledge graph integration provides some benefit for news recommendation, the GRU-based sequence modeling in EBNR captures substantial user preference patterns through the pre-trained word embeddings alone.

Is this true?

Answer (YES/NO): NO